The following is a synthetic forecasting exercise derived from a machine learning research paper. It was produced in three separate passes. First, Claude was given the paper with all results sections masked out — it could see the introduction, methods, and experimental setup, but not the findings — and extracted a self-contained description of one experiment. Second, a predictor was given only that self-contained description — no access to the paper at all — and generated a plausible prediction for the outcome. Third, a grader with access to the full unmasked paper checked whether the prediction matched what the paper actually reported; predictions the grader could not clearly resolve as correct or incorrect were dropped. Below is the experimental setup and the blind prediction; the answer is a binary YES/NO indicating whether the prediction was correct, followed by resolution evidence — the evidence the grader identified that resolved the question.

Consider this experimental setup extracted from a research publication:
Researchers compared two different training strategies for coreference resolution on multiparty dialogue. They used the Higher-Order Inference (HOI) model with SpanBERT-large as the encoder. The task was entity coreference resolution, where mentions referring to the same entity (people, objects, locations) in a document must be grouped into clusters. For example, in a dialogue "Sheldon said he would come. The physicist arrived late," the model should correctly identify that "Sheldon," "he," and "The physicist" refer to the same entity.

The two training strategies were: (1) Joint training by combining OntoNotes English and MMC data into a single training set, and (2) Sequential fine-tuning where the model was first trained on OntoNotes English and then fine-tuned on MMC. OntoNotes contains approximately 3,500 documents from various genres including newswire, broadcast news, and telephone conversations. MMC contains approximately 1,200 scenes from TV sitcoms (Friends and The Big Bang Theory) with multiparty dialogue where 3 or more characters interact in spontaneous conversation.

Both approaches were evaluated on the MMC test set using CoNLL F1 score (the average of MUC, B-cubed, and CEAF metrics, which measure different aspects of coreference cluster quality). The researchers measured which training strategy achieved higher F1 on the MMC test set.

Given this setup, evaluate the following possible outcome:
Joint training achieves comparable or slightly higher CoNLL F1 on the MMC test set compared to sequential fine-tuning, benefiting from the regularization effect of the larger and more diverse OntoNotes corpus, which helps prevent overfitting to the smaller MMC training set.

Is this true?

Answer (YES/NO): NO